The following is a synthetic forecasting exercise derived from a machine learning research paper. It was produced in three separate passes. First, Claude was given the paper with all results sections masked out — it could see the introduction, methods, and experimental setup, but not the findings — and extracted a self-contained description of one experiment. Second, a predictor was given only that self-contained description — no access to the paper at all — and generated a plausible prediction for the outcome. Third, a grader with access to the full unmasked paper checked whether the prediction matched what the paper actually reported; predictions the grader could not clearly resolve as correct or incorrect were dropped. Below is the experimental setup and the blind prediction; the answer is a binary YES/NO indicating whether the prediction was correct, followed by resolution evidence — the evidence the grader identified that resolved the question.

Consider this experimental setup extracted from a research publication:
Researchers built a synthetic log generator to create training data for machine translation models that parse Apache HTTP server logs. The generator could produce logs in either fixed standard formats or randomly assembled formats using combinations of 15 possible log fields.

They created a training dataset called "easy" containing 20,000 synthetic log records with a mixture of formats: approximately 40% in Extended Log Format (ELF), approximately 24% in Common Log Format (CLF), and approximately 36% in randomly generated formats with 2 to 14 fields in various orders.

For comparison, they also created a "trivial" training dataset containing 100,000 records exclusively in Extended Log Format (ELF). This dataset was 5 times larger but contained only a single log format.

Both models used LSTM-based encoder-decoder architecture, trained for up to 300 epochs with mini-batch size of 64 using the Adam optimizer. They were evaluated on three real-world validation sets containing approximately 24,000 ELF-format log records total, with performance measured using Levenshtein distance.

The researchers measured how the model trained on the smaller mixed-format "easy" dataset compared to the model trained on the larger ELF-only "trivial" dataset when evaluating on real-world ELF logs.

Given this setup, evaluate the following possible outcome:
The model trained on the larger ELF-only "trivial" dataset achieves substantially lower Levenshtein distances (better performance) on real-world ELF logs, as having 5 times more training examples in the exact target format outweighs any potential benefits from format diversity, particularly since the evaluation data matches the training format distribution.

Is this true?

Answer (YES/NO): YES